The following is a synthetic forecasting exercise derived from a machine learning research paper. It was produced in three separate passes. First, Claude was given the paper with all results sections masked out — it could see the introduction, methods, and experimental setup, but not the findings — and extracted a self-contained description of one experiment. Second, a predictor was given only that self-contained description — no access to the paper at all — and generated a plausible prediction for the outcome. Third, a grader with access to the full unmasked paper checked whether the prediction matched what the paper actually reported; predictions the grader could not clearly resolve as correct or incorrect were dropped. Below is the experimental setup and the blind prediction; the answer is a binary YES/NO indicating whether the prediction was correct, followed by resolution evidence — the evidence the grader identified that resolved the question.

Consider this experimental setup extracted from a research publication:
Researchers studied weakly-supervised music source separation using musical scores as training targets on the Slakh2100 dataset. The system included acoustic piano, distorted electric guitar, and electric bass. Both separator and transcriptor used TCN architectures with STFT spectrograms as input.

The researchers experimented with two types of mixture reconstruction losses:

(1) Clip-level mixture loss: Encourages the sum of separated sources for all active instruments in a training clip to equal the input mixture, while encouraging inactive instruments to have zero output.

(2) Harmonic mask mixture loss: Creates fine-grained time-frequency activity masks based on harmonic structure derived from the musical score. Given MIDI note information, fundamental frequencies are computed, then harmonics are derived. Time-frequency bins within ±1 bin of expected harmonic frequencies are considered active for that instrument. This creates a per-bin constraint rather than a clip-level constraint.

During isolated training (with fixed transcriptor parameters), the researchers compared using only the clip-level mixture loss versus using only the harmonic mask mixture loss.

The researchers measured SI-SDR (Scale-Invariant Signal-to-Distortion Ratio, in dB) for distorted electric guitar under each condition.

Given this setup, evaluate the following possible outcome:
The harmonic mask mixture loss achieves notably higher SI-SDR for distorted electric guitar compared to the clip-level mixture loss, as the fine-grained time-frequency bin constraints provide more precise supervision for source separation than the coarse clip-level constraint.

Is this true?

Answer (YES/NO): NO